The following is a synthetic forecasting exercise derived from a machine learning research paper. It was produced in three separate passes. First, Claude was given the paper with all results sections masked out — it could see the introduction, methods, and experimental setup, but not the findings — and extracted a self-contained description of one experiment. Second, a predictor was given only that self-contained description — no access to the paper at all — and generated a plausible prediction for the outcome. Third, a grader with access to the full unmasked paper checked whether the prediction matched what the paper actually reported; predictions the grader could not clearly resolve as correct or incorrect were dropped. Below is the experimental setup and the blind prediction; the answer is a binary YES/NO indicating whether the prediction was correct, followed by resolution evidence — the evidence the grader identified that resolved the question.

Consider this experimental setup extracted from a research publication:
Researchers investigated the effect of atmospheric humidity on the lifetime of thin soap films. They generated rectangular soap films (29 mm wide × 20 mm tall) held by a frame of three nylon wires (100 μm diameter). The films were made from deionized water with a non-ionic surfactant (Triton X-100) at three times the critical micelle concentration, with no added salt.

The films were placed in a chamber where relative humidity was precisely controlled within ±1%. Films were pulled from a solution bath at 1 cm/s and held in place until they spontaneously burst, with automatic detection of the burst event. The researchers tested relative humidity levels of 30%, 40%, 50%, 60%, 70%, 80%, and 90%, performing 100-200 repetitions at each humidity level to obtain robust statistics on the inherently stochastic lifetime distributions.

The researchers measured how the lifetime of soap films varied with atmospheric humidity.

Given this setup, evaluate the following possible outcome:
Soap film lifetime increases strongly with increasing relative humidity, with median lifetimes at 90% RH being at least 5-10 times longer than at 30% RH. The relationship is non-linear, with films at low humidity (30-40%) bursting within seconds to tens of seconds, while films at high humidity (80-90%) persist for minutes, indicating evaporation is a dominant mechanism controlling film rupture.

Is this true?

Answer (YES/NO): YES